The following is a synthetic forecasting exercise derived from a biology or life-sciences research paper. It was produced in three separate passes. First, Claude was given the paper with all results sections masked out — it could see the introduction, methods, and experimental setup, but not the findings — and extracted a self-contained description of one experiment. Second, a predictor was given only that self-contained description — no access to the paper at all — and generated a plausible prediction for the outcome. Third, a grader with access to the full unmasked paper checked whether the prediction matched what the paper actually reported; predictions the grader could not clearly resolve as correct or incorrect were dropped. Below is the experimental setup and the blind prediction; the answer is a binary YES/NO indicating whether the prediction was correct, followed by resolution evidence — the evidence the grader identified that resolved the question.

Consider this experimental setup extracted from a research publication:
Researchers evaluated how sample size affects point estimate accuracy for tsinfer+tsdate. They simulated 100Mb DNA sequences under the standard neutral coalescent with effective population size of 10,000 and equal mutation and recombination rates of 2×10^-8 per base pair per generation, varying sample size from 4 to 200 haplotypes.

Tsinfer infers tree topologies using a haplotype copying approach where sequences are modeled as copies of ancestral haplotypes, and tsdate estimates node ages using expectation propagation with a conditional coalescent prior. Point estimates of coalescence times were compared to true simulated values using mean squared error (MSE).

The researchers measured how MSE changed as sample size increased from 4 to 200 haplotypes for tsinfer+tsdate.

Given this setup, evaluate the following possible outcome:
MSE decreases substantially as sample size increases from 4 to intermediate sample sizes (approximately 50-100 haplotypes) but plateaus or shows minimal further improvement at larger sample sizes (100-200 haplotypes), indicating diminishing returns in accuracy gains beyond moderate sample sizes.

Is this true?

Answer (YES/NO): NO